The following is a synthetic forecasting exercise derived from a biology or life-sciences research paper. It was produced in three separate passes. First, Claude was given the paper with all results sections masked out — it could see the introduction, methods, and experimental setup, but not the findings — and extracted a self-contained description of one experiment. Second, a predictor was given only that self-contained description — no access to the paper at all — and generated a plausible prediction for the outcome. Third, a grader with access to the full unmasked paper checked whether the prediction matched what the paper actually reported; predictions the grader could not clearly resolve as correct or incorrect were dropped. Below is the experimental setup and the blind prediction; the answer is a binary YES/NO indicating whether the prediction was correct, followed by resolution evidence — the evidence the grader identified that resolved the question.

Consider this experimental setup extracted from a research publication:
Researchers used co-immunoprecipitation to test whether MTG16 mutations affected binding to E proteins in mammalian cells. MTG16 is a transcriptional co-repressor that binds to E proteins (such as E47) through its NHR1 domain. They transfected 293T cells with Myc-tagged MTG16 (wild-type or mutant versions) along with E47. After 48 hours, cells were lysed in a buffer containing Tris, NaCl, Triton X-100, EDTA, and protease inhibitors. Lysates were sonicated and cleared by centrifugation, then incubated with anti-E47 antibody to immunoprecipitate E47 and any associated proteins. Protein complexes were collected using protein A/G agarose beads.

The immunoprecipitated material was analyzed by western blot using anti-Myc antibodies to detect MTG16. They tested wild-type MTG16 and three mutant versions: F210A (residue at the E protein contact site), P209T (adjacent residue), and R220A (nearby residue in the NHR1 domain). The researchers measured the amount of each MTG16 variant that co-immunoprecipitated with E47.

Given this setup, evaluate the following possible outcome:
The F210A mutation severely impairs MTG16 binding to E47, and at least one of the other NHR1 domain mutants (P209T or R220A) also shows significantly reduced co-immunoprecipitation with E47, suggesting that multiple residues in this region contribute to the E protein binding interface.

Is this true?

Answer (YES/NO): YES